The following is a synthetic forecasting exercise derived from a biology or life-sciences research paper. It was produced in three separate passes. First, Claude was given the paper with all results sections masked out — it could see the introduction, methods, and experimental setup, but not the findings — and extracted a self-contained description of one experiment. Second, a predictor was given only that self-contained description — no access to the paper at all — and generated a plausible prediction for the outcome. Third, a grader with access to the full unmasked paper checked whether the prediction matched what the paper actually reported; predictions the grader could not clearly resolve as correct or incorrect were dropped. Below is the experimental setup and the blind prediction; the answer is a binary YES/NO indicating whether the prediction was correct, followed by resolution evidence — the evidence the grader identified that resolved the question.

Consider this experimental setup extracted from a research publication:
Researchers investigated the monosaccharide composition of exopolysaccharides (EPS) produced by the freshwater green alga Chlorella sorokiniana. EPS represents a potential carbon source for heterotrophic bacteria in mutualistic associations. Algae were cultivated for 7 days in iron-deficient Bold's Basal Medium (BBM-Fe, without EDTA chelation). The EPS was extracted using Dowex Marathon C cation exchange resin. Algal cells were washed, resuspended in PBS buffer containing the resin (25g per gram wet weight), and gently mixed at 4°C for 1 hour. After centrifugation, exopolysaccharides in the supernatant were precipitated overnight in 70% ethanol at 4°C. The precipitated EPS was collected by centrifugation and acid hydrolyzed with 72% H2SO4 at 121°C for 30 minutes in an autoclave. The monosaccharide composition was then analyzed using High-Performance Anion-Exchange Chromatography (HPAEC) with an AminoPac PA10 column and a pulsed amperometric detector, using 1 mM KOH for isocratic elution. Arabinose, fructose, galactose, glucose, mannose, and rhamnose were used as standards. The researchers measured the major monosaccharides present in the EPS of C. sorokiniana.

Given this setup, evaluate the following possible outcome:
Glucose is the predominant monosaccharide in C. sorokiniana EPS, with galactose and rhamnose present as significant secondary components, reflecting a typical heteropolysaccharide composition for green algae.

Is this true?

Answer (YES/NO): NO